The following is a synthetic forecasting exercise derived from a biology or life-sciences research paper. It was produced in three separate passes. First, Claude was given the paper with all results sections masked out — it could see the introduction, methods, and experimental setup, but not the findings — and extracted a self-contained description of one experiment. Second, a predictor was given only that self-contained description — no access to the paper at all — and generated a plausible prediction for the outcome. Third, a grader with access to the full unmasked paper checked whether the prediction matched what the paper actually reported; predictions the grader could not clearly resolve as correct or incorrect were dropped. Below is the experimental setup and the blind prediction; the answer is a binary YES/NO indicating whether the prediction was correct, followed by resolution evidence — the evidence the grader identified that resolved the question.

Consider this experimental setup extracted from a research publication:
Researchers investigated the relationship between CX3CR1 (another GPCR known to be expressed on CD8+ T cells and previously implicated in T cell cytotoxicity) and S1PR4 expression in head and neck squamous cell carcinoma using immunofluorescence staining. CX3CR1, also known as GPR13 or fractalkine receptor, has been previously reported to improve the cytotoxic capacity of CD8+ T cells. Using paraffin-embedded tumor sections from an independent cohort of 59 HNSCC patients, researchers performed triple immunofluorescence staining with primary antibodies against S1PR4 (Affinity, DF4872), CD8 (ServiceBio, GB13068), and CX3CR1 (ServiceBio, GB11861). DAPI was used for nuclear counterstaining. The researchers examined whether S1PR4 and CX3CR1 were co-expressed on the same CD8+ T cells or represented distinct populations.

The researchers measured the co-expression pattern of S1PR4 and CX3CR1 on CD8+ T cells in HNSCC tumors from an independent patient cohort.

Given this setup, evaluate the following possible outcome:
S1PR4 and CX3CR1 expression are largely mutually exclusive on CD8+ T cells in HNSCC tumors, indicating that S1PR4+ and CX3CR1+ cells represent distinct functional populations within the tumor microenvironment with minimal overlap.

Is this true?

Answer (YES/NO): NO